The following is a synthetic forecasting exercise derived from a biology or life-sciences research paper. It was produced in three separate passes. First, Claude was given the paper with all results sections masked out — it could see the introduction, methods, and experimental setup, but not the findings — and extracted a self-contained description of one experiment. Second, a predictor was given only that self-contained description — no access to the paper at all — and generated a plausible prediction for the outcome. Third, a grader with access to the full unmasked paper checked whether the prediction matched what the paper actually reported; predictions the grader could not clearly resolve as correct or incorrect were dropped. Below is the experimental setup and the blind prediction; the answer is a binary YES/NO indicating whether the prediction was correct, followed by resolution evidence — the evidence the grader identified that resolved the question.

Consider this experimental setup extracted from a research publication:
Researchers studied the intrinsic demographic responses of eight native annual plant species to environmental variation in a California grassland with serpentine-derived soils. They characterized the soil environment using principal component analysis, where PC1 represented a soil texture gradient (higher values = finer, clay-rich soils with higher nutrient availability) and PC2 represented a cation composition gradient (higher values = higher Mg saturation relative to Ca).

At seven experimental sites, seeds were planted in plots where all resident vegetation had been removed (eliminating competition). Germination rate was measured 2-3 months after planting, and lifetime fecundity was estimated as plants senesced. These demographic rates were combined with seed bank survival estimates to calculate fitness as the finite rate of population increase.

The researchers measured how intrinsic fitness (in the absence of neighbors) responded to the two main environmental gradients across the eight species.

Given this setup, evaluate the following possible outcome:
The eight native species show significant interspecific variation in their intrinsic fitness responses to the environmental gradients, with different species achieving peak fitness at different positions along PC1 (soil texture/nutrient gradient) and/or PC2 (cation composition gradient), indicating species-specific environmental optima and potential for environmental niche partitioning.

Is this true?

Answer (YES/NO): NO